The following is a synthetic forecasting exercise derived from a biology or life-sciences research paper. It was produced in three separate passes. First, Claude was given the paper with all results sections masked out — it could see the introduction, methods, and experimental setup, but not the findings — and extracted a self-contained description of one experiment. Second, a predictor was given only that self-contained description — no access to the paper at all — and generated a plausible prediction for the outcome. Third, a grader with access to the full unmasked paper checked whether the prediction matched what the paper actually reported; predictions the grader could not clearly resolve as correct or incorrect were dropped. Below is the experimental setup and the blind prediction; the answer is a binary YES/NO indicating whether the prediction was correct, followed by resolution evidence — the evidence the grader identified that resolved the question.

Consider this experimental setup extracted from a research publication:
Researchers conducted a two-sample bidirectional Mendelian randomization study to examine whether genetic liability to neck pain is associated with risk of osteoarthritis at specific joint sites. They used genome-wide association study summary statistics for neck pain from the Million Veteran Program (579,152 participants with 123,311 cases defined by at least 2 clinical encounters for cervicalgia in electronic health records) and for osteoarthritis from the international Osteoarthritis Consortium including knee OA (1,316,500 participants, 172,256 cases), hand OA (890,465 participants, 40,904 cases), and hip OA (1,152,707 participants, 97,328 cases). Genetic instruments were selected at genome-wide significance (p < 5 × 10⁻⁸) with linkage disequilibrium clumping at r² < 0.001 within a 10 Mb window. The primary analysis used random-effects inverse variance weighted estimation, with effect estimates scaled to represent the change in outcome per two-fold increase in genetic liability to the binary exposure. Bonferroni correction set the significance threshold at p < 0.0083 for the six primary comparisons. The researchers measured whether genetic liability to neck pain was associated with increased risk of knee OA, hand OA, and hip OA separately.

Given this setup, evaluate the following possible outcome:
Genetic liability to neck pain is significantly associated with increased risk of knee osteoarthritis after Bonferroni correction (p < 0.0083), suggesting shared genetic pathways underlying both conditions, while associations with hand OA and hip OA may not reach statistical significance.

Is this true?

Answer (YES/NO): YES